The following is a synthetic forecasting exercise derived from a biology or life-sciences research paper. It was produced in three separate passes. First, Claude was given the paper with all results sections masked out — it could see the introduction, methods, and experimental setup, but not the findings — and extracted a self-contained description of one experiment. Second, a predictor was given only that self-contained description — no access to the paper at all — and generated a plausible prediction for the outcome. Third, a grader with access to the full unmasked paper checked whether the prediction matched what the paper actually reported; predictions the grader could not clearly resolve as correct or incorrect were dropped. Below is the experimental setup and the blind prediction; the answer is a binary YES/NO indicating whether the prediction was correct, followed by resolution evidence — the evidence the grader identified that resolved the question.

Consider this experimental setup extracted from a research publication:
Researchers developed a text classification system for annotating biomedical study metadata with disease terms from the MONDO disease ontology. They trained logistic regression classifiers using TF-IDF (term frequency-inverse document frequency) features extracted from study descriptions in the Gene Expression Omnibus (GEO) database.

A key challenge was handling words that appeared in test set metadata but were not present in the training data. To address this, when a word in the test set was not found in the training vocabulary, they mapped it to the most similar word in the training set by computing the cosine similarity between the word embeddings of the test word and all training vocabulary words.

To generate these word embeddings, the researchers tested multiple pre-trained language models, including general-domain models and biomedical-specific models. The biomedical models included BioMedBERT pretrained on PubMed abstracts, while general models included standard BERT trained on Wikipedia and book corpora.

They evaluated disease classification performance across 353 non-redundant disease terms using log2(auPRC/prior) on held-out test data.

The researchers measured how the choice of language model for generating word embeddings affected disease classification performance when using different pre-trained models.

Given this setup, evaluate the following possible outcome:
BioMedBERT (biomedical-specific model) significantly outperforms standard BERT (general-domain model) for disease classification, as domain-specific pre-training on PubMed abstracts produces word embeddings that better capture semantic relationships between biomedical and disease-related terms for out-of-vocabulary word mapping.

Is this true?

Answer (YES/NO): NO